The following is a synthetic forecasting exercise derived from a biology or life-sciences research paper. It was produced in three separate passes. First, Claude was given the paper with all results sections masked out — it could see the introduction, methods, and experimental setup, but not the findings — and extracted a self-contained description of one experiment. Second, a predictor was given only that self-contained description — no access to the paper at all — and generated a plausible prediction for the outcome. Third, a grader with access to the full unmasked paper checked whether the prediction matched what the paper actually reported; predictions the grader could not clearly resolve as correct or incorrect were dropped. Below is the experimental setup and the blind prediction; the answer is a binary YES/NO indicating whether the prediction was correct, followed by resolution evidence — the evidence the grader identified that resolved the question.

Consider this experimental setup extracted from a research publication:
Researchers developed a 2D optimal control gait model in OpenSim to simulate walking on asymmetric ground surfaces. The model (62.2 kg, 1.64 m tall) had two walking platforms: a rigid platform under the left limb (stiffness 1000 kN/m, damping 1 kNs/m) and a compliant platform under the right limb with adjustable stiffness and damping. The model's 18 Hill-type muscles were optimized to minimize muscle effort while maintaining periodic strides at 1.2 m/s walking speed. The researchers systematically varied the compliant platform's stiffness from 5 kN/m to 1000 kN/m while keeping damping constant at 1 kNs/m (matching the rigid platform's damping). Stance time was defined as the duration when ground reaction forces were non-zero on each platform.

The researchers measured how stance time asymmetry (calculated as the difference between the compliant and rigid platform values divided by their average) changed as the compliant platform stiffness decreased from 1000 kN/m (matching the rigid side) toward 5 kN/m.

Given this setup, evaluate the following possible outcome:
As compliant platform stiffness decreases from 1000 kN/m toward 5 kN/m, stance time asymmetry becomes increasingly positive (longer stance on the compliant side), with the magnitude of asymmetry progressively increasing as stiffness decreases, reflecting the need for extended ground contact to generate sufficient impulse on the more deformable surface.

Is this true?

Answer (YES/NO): NO